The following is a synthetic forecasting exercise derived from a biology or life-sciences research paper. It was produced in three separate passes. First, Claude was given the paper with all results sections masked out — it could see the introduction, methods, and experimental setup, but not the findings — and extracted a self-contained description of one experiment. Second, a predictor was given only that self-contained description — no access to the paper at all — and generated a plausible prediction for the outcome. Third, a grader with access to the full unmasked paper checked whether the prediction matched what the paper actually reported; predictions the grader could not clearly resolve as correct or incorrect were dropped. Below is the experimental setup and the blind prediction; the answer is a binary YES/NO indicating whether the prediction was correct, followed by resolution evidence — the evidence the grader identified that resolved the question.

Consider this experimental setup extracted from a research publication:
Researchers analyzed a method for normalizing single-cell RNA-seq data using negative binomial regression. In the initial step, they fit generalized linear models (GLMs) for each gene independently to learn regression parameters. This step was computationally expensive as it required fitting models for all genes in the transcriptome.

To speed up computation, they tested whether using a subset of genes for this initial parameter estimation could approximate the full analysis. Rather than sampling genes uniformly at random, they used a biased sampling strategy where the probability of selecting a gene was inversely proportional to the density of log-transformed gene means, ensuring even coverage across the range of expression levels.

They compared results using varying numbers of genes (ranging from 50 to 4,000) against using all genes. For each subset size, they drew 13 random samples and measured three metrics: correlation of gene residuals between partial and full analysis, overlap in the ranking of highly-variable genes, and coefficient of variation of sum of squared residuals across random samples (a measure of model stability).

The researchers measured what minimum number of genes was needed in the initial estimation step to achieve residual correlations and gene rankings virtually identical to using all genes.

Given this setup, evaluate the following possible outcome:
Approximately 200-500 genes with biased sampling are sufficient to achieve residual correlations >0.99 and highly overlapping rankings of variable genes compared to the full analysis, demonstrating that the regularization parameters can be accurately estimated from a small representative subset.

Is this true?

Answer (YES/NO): NO